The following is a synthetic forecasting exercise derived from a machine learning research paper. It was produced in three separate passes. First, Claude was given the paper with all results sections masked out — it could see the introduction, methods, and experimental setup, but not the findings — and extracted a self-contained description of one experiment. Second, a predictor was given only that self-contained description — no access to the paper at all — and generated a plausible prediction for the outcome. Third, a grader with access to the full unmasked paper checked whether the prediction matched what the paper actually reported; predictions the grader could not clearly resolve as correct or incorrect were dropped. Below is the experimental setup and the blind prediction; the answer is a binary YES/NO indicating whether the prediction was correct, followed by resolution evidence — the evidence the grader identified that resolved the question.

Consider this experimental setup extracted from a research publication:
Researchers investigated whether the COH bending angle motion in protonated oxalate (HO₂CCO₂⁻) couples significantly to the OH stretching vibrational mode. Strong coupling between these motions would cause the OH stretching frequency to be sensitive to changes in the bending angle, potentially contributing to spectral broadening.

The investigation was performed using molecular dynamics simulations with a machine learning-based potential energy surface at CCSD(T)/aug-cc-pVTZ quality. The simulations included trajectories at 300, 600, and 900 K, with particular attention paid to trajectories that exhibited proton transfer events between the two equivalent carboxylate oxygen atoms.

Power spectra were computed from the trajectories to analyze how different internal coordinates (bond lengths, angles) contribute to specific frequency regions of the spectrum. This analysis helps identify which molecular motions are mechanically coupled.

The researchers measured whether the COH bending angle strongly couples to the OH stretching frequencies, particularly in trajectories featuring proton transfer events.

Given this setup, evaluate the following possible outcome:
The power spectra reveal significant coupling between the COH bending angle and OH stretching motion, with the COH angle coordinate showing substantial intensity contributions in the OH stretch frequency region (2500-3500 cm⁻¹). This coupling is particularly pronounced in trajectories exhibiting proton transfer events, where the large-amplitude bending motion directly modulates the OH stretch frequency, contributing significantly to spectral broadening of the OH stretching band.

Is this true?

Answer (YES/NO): YES